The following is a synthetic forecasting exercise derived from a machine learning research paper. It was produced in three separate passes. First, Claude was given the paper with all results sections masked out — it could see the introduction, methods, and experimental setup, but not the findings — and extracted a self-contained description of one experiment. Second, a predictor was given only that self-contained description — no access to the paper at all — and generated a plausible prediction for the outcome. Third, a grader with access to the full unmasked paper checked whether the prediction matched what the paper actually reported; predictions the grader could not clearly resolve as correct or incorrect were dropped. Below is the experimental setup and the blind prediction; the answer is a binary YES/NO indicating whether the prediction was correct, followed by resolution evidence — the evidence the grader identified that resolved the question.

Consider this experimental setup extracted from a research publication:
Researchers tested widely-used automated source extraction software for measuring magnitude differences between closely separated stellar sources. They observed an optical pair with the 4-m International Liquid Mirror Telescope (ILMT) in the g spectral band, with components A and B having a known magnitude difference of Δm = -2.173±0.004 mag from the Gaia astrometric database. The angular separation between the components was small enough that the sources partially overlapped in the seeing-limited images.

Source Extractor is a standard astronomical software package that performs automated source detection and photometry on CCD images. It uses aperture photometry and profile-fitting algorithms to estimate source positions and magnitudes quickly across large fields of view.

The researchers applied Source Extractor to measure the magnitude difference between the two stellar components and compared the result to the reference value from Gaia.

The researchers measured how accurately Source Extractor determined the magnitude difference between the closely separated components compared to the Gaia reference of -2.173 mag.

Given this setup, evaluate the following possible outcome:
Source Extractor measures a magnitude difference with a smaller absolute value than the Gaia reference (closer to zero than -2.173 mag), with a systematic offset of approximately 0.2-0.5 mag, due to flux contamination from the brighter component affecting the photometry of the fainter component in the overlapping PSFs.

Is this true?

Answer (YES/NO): NO